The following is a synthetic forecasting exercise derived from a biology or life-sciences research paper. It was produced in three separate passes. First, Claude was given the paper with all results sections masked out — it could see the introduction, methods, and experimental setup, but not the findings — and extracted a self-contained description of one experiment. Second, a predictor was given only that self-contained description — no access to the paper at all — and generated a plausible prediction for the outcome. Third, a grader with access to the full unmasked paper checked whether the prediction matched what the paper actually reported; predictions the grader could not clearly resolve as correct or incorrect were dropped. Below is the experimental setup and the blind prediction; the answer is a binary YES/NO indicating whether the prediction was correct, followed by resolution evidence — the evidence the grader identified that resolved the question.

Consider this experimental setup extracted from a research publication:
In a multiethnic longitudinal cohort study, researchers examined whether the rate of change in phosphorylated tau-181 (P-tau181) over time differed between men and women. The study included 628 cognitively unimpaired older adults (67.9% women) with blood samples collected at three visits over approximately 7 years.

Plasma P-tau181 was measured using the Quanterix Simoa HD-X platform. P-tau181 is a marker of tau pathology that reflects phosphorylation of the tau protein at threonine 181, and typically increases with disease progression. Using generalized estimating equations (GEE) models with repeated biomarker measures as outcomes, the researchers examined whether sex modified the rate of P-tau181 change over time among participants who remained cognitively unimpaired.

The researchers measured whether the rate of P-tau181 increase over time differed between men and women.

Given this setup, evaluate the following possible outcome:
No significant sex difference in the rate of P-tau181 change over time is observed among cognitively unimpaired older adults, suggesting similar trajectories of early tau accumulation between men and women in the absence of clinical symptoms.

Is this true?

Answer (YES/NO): NO